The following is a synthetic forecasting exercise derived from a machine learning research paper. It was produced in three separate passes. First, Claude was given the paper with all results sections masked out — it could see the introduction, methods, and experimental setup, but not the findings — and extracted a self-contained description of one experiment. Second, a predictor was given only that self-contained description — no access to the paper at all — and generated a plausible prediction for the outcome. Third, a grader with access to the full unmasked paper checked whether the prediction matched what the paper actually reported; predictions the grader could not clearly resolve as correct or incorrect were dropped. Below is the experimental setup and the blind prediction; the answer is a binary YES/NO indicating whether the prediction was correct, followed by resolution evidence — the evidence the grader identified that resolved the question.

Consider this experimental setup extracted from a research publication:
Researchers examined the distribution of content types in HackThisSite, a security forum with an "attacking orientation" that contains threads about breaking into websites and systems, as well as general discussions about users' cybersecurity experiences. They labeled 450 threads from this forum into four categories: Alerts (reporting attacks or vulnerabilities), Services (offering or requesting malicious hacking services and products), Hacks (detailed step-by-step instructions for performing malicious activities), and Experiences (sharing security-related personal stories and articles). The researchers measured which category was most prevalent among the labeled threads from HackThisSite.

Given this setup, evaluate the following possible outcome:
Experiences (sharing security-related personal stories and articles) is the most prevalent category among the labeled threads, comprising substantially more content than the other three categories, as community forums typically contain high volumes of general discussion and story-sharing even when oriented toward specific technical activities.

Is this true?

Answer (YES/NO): NO